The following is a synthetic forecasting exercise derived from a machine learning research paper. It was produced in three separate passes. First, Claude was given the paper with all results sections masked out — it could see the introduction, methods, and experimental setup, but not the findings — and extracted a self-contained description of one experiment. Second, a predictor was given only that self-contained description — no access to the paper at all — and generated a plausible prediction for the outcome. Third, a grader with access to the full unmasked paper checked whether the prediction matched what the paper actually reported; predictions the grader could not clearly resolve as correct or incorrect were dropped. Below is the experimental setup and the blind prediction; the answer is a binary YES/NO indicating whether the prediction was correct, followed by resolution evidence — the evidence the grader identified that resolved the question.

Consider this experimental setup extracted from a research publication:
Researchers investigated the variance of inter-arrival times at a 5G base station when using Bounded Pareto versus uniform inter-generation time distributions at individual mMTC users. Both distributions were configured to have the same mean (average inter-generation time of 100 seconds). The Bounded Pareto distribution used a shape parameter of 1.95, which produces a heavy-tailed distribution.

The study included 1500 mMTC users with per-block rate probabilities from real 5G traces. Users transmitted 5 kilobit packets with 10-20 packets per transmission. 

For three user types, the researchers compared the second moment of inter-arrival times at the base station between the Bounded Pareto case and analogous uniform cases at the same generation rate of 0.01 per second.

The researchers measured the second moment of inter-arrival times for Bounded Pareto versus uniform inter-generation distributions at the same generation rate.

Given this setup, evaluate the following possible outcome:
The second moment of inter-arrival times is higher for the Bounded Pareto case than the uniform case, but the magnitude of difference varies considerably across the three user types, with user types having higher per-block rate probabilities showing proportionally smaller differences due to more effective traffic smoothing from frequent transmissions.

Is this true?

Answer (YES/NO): NO